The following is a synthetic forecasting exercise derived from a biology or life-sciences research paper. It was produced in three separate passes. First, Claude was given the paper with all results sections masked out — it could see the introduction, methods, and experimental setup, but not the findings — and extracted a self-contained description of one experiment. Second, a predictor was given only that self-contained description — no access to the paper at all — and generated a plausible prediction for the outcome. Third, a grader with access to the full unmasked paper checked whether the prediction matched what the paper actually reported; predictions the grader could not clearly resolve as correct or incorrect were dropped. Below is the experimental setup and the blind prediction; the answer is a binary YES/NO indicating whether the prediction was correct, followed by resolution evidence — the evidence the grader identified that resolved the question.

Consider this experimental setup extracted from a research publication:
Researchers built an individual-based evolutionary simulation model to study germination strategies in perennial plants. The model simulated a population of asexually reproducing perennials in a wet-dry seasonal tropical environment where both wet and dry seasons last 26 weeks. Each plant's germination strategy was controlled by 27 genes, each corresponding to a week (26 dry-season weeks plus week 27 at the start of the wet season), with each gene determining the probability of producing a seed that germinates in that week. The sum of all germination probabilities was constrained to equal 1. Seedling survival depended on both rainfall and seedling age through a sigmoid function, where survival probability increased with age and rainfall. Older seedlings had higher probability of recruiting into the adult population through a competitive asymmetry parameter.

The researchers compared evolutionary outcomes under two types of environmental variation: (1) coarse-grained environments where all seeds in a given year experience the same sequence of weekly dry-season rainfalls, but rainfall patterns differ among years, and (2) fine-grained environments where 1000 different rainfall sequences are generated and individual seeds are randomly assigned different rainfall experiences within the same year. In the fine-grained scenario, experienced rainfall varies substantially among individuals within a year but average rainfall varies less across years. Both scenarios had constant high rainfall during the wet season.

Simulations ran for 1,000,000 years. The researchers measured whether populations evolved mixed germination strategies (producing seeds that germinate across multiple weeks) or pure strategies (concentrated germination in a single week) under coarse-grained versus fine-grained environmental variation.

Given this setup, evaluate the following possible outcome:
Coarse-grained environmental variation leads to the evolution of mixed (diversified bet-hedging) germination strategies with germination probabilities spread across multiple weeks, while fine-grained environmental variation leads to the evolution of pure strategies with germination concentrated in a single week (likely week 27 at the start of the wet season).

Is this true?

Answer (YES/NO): NO